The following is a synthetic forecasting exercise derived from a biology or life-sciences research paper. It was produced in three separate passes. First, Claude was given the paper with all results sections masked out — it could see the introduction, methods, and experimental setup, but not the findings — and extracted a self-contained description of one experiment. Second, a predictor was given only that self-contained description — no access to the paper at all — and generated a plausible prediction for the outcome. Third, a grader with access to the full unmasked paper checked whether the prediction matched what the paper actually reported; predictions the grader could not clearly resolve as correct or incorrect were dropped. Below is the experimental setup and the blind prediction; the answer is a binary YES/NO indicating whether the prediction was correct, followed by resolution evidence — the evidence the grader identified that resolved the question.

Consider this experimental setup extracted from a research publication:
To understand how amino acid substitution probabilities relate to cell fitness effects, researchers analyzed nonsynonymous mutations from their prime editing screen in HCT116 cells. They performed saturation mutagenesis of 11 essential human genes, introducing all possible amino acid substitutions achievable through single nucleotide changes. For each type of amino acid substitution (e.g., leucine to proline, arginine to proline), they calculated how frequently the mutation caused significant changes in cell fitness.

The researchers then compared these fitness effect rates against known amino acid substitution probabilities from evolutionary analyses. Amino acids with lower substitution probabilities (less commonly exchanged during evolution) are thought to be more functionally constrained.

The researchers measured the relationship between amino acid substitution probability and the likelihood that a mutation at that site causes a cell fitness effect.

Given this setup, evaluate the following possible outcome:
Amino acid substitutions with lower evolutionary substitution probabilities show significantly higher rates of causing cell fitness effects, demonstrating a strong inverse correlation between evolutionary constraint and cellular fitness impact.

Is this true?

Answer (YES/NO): YES